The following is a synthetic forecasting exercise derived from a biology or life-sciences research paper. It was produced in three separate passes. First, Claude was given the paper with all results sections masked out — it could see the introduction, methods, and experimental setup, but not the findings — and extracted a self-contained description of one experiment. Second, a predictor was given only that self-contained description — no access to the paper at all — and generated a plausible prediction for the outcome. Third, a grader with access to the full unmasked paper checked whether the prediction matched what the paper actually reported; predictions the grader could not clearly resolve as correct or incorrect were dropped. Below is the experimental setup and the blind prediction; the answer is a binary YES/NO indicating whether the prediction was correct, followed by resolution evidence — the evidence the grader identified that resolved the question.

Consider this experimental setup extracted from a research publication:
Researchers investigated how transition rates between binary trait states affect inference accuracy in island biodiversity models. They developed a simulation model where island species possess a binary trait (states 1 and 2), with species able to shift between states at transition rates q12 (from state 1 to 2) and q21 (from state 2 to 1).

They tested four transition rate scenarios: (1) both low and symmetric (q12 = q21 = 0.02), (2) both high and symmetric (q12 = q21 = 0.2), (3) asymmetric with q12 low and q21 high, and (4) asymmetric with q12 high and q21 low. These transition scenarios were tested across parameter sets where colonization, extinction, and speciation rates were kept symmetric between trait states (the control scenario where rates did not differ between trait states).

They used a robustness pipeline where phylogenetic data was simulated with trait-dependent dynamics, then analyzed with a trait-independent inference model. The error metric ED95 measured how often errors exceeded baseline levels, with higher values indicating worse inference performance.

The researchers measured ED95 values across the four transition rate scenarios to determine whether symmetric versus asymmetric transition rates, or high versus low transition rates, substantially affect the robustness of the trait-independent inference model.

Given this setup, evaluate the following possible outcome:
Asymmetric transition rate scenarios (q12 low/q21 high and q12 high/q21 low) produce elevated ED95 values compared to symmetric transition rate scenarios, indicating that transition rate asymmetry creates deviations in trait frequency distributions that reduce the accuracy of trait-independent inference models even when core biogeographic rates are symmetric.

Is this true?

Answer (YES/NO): NO